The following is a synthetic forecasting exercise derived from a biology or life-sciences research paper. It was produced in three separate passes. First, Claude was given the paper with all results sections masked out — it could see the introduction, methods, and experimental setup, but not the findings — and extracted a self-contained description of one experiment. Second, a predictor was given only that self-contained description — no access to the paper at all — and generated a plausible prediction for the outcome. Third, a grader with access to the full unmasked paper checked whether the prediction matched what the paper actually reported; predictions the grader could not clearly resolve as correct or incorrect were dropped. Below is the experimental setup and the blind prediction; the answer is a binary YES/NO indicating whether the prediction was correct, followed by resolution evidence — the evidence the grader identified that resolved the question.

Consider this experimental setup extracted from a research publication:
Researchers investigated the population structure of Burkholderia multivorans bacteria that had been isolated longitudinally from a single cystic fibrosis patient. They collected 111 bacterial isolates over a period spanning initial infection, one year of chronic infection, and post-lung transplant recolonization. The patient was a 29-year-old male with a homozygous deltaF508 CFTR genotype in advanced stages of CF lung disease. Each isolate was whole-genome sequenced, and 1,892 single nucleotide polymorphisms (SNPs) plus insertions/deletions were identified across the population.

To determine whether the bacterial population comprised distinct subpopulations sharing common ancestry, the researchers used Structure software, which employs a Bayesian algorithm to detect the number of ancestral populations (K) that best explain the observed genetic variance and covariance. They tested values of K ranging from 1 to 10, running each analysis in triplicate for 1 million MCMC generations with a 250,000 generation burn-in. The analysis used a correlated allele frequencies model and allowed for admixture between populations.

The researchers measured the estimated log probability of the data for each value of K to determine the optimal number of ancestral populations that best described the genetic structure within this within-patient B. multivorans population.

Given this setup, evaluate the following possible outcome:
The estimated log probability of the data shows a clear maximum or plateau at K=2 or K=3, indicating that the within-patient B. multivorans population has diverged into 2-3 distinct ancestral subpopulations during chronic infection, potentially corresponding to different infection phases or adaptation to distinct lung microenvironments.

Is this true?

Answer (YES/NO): YES